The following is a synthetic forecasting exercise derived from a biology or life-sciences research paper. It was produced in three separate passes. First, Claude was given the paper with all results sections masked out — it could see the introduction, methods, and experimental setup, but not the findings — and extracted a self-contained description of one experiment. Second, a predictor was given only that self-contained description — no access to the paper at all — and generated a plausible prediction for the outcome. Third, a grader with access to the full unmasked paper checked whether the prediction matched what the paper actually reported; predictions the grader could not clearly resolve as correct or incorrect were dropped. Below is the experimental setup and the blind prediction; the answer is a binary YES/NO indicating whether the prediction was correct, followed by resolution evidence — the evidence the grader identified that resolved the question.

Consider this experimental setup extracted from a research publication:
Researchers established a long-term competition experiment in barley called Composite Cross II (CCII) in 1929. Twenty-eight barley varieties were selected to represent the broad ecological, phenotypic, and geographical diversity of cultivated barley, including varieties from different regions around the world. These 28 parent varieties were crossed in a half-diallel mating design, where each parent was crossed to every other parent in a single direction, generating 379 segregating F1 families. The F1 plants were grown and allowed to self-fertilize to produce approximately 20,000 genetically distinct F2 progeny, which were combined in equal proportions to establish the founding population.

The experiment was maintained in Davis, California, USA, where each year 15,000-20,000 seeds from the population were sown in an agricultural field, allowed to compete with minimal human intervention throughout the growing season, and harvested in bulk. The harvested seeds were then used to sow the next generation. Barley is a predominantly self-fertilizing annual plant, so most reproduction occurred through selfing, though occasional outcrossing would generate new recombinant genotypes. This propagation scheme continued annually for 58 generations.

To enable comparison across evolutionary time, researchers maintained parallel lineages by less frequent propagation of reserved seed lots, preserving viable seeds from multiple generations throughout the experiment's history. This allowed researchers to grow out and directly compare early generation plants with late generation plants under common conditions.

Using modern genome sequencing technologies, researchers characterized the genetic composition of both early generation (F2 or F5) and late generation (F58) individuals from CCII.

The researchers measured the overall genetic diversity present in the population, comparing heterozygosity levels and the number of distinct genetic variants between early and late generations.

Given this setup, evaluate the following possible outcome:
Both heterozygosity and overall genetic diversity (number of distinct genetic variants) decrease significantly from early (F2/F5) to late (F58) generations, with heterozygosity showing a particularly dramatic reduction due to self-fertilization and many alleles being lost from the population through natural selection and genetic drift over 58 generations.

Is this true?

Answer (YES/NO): YES